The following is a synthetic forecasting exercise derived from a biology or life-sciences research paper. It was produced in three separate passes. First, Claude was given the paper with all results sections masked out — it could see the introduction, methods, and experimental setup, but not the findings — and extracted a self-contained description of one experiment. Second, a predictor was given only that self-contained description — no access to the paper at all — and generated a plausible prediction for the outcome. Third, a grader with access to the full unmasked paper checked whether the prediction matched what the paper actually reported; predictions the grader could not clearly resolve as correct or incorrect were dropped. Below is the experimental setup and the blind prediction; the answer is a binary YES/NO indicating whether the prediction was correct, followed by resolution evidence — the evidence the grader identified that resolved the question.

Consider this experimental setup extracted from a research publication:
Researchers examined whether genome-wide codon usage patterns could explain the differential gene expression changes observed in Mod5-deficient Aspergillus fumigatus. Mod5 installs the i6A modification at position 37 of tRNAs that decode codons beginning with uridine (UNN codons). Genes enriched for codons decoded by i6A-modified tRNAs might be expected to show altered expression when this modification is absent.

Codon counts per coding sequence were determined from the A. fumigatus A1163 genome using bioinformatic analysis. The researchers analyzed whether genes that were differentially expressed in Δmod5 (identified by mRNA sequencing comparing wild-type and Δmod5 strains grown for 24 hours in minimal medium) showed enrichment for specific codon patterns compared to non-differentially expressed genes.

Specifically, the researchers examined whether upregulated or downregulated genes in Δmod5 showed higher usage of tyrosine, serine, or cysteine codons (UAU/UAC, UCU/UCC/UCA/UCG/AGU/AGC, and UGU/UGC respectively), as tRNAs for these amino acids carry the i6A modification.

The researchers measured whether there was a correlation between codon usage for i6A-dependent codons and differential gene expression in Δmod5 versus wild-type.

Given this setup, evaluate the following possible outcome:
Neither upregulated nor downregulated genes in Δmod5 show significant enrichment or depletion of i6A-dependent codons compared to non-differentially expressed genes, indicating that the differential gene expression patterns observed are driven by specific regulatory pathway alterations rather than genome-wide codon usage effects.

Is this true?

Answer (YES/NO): NO